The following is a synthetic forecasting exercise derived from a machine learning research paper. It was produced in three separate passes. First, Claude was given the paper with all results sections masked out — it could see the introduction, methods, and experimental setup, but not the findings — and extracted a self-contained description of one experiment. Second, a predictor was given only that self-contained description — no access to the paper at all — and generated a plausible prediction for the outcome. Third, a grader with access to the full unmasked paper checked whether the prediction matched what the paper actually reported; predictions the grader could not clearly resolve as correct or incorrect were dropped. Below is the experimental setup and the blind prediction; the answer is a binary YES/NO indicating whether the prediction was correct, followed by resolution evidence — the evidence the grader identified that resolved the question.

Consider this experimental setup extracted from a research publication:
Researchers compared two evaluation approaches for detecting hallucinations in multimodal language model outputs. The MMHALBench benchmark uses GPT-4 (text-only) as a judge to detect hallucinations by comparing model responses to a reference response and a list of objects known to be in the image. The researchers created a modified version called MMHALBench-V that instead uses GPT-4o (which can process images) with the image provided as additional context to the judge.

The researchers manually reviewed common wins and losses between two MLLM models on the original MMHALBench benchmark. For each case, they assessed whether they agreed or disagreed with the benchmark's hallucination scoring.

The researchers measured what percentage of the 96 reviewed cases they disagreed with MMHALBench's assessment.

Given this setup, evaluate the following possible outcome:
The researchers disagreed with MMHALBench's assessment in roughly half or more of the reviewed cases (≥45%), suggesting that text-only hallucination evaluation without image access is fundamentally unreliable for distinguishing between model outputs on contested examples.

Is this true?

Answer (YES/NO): NO